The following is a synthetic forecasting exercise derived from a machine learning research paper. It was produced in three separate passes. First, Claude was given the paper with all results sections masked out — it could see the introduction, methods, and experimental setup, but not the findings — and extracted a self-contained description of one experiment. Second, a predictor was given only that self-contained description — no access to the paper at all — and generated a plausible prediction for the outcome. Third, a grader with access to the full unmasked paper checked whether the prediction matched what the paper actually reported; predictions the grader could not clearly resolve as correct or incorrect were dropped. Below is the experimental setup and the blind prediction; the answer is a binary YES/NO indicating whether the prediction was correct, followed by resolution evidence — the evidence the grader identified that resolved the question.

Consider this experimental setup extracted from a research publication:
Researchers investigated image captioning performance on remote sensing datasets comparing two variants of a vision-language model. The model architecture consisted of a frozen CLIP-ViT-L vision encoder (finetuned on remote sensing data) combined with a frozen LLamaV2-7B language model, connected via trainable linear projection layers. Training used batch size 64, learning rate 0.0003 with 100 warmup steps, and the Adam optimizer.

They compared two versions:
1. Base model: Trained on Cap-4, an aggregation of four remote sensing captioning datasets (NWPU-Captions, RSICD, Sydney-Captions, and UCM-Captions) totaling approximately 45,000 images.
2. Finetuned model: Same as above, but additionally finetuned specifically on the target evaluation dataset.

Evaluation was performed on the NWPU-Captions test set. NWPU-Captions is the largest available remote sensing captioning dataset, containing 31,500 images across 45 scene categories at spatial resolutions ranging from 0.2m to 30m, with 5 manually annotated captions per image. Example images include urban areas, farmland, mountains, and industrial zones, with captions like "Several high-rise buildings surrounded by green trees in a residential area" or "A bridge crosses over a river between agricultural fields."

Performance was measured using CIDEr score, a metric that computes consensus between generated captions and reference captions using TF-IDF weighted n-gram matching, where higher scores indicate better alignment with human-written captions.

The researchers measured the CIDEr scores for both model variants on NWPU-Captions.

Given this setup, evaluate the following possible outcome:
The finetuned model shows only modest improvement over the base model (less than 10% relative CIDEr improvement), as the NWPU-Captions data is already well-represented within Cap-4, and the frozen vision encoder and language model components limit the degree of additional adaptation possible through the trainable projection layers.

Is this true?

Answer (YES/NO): YES